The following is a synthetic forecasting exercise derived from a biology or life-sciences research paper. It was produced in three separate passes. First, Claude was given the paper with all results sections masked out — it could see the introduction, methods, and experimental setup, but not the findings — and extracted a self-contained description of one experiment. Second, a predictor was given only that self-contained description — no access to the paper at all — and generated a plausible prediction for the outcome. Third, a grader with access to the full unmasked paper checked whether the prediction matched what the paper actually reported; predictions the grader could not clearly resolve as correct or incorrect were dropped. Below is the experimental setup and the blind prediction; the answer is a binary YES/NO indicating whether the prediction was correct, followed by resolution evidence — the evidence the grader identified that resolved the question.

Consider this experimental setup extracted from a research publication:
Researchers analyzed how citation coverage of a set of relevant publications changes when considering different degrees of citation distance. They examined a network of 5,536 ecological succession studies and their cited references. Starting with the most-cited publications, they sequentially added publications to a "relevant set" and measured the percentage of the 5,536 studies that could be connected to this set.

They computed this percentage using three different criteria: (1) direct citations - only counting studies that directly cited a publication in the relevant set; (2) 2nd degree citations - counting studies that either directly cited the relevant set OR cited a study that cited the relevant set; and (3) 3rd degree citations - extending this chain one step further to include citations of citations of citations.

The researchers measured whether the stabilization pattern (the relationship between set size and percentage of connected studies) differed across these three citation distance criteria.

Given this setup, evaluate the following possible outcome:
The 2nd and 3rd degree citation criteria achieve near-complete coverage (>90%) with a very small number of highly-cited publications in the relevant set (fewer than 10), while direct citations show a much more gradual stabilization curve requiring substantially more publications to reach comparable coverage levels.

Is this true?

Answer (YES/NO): NO